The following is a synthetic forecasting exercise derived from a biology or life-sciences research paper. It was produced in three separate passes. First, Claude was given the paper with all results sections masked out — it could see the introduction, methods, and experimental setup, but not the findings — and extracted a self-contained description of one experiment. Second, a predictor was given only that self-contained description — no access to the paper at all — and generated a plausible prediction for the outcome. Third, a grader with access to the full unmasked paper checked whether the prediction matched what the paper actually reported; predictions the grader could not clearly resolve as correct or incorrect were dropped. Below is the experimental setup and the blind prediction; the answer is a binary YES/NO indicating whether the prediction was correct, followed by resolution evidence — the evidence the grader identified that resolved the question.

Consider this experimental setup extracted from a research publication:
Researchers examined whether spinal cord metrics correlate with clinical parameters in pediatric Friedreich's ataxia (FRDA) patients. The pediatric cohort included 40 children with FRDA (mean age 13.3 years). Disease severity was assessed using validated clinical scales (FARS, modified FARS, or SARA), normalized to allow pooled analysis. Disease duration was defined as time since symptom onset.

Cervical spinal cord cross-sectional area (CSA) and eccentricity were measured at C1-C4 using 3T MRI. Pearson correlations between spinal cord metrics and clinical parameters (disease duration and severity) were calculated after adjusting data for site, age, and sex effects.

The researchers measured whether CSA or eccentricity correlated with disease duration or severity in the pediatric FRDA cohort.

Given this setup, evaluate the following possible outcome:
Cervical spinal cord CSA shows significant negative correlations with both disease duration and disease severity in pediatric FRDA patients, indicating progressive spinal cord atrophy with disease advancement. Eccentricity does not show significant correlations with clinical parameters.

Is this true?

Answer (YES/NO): NO